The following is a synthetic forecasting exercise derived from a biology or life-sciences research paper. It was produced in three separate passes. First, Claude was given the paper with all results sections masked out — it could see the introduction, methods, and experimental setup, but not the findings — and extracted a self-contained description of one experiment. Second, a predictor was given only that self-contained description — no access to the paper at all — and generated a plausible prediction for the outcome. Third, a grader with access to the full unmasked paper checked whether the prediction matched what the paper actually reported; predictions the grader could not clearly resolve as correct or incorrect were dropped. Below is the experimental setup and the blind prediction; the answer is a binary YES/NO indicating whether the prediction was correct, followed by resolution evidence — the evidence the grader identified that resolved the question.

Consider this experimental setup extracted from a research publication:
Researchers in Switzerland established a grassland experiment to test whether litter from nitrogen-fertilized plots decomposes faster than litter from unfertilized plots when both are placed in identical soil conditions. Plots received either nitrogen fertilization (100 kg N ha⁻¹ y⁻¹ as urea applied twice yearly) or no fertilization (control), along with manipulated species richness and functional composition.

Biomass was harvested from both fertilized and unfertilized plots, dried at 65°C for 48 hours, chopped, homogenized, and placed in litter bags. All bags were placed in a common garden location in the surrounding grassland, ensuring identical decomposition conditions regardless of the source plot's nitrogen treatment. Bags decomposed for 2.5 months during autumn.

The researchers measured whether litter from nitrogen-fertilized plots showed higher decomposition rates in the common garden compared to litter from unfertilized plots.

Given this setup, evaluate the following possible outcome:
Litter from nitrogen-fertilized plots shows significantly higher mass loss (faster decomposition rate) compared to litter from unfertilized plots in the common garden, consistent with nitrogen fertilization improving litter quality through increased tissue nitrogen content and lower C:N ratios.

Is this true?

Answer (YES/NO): YES